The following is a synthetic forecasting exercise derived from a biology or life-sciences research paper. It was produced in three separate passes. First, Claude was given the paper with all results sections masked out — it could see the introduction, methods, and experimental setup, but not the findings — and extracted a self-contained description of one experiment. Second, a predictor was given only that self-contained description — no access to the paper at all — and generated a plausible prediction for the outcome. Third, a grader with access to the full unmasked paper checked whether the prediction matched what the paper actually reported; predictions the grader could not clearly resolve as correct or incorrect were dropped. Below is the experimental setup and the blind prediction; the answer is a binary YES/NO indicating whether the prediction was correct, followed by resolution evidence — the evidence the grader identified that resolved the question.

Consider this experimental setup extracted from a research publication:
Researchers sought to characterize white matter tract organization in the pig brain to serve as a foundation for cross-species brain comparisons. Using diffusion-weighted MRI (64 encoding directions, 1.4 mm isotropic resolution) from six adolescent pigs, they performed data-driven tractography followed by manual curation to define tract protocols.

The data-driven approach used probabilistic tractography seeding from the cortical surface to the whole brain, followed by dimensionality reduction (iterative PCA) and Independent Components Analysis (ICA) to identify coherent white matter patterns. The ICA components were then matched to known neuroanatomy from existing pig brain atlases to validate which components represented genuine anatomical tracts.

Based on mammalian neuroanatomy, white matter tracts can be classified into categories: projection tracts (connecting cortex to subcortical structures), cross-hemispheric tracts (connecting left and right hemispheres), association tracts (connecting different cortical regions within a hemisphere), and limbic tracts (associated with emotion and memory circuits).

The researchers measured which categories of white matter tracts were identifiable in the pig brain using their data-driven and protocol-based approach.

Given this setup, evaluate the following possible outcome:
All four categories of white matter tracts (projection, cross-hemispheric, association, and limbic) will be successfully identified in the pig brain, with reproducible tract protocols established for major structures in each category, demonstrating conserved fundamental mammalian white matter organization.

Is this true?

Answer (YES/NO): YES